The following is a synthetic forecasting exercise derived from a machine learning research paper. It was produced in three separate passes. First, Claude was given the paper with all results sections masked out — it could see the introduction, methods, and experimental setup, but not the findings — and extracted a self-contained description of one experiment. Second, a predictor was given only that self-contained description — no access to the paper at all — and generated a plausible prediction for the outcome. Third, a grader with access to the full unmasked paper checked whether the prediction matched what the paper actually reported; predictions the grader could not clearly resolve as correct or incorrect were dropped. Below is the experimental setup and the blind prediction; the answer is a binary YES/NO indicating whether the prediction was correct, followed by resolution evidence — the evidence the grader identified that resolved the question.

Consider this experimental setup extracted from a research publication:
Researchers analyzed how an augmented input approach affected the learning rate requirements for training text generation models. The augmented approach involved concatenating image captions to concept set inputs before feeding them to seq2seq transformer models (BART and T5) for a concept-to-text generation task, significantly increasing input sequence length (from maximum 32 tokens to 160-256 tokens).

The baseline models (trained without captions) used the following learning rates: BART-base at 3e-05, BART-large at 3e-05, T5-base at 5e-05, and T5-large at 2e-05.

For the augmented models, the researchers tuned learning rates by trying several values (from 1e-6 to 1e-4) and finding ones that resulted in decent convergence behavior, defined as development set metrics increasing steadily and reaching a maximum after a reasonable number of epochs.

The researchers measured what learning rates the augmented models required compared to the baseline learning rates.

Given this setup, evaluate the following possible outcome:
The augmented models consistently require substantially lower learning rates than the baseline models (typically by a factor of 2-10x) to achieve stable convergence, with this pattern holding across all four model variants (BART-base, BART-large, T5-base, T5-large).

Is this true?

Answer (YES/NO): NO